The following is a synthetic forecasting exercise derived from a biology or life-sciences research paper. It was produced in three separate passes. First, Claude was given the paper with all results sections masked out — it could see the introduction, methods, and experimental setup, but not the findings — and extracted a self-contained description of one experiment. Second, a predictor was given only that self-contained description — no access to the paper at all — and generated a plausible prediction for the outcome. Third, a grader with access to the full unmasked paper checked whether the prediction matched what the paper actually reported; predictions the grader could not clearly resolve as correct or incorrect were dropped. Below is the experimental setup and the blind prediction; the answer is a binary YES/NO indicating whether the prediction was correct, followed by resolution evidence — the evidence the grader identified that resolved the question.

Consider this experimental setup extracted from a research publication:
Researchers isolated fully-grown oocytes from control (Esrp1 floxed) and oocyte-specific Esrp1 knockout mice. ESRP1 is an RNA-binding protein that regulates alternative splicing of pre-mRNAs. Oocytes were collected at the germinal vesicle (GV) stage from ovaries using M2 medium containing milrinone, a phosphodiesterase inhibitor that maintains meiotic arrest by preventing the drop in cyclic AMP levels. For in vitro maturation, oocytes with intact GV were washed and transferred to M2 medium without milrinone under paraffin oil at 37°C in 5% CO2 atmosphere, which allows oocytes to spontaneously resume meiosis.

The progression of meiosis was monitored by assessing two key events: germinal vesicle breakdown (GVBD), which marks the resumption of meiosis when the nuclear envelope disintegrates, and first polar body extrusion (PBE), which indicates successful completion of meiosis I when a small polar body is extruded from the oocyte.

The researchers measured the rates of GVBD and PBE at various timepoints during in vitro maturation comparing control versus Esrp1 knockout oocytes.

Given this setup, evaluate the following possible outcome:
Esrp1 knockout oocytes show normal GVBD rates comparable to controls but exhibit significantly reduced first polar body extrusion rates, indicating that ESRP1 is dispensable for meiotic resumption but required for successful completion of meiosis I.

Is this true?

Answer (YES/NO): NO